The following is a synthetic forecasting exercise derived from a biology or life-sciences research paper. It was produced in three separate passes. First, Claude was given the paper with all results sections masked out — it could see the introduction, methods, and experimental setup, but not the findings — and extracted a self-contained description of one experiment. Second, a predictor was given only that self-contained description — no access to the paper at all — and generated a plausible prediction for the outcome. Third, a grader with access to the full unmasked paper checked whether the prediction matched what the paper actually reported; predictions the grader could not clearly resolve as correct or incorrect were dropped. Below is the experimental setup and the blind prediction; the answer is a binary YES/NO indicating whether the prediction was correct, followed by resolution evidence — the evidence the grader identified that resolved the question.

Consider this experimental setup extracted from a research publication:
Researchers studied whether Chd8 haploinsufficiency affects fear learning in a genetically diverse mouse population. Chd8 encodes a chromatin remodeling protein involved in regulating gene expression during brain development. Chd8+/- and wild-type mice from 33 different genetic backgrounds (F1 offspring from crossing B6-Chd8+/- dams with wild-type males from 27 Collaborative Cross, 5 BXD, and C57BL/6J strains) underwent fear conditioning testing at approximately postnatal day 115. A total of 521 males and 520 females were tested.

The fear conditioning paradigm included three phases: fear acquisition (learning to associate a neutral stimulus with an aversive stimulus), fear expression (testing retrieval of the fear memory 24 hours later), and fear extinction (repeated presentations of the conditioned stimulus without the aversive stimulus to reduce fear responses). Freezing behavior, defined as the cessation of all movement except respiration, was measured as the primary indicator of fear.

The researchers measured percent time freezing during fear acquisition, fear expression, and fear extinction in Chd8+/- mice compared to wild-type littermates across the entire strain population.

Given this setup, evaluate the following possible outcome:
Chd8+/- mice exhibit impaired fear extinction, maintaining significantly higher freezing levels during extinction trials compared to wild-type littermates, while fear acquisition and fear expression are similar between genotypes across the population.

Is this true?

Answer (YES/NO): NO